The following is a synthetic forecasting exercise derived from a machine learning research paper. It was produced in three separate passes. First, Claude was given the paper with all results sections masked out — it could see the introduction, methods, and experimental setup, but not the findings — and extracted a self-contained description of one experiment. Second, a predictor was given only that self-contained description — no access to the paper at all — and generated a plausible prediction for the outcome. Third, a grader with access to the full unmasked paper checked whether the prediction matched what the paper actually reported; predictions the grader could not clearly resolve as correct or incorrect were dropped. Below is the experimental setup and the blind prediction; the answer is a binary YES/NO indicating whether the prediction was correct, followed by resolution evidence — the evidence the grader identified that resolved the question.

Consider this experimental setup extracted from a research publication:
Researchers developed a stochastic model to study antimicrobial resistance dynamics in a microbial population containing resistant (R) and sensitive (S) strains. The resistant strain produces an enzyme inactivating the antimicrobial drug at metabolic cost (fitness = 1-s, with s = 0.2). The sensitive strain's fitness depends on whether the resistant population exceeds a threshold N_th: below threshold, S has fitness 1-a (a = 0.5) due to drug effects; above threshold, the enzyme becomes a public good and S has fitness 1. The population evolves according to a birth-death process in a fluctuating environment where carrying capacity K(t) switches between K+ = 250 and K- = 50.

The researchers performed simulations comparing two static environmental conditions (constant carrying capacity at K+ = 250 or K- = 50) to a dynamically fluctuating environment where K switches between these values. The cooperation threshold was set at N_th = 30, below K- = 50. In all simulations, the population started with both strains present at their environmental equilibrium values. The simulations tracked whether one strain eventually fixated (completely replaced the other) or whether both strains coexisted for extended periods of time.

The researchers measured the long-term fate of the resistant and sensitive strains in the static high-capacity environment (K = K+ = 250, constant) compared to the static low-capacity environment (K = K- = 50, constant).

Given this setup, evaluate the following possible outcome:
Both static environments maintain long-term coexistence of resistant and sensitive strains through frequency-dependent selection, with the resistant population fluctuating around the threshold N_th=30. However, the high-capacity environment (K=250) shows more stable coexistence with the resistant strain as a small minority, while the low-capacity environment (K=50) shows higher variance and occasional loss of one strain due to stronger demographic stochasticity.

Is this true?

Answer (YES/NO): NO